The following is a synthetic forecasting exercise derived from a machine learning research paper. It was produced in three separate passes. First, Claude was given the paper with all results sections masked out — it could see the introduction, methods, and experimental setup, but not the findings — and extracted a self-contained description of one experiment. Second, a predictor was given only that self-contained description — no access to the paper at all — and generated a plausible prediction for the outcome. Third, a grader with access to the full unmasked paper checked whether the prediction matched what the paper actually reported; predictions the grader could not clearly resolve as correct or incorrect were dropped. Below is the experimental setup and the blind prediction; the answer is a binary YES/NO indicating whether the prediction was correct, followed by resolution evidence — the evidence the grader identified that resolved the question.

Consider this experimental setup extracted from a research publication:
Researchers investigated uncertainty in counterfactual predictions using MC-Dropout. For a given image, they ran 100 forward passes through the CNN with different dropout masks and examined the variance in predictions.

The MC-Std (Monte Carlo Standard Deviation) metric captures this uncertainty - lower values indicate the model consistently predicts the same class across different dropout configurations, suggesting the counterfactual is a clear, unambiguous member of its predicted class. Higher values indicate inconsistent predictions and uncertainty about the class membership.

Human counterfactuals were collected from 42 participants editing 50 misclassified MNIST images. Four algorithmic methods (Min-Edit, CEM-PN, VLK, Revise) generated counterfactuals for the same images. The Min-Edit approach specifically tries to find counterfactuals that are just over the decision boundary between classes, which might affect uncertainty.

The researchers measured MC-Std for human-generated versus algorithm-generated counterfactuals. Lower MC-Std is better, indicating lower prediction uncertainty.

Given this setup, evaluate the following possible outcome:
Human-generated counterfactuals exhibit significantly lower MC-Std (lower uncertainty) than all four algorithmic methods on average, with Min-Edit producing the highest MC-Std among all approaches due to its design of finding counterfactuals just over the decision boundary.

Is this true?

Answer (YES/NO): NO